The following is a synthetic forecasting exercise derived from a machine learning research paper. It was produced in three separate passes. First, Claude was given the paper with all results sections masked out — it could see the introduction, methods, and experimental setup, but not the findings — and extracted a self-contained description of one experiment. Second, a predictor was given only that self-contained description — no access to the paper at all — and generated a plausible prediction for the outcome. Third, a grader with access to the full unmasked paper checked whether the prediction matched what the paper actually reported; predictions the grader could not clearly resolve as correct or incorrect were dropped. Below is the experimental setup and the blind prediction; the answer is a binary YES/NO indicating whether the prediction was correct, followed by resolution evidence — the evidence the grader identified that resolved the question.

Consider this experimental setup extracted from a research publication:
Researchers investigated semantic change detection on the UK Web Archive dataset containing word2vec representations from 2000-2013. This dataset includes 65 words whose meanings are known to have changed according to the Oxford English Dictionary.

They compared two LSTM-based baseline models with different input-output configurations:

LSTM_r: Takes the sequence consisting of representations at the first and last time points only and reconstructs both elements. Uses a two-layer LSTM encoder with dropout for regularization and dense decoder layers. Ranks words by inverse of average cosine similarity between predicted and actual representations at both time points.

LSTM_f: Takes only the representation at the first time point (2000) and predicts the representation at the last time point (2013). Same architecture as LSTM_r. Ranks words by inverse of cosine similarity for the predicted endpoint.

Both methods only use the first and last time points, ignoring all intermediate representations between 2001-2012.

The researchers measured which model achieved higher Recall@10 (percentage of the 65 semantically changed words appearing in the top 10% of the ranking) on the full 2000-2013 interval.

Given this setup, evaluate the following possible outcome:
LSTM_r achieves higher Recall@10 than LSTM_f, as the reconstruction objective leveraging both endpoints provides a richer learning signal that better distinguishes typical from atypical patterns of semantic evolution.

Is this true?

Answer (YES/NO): NO